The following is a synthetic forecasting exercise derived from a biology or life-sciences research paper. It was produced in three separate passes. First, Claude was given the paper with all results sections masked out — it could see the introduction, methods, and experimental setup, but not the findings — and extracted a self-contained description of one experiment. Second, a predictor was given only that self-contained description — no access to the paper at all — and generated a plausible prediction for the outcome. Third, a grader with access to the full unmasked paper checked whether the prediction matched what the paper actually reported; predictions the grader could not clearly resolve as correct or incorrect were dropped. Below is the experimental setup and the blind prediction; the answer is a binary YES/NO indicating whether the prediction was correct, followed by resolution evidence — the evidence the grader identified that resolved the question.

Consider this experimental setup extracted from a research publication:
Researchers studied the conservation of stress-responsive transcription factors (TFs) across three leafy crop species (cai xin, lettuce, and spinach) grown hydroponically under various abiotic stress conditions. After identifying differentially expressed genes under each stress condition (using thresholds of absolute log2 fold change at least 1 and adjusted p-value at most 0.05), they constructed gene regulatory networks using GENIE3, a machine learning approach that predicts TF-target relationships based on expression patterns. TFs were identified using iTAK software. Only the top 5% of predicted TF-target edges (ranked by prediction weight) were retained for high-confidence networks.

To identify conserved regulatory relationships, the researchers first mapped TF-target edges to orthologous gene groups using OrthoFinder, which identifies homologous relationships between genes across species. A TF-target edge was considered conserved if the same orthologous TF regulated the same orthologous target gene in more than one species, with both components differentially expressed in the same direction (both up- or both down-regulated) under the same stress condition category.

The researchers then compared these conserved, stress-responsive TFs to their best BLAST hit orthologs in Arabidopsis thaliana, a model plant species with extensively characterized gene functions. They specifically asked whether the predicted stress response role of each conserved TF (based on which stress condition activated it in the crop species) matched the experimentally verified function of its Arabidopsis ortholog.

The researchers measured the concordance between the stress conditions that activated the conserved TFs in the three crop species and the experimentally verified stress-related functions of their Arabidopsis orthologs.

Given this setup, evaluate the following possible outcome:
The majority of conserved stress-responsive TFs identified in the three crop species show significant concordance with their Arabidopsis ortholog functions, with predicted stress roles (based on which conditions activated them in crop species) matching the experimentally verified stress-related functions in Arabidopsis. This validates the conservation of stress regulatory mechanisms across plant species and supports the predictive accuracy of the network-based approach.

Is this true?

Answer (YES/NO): NO